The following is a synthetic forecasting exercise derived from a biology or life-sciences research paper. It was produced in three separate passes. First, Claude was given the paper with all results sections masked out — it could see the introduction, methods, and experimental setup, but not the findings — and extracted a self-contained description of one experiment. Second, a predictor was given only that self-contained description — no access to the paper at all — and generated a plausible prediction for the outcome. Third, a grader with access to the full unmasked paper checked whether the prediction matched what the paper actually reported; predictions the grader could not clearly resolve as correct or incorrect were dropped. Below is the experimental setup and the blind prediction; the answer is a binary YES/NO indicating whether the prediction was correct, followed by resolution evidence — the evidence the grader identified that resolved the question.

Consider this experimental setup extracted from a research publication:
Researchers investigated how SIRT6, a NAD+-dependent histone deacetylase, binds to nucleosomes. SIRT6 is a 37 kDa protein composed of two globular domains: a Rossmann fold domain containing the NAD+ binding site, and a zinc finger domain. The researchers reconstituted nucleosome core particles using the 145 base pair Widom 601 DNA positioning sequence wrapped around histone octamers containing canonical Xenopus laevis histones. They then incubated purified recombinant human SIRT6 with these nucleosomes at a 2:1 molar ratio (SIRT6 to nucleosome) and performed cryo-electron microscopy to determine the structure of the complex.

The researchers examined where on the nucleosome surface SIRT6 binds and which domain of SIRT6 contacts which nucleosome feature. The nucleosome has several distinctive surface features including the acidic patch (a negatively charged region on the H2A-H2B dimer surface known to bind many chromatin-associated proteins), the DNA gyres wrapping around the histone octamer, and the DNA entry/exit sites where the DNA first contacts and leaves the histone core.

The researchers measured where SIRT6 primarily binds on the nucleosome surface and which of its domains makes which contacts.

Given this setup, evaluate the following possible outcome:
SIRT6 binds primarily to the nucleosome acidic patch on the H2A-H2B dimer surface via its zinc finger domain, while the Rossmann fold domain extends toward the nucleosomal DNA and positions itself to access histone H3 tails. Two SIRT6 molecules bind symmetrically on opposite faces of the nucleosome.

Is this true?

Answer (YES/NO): NO